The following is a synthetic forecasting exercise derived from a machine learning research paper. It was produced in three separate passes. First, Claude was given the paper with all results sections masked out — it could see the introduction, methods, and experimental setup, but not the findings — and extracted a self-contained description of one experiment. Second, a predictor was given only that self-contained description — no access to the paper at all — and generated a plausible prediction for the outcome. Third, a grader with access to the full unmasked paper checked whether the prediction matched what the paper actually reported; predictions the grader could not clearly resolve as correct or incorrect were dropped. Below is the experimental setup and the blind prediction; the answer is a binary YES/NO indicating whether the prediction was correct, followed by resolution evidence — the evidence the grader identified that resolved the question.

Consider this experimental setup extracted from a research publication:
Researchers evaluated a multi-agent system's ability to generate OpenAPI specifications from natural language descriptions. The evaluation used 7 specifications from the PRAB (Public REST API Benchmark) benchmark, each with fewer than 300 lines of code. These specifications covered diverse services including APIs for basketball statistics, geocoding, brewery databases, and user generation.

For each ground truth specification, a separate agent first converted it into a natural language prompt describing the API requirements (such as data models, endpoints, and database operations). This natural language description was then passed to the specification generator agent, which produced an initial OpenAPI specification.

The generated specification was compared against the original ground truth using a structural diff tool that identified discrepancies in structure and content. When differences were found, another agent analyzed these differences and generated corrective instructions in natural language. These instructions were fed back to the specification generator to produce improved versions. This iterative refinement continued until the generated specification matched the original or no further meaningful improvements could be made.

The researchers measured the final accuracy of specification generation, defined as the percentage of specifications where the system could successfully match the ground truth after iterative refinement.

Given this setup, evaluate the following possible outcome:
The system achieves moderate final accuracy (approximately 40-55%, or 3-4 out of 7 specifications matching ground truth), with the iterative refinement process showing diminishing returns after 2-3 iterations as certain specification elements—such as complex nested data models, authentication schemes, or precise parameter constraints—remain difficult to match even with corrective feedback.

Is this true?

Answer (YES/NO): NO